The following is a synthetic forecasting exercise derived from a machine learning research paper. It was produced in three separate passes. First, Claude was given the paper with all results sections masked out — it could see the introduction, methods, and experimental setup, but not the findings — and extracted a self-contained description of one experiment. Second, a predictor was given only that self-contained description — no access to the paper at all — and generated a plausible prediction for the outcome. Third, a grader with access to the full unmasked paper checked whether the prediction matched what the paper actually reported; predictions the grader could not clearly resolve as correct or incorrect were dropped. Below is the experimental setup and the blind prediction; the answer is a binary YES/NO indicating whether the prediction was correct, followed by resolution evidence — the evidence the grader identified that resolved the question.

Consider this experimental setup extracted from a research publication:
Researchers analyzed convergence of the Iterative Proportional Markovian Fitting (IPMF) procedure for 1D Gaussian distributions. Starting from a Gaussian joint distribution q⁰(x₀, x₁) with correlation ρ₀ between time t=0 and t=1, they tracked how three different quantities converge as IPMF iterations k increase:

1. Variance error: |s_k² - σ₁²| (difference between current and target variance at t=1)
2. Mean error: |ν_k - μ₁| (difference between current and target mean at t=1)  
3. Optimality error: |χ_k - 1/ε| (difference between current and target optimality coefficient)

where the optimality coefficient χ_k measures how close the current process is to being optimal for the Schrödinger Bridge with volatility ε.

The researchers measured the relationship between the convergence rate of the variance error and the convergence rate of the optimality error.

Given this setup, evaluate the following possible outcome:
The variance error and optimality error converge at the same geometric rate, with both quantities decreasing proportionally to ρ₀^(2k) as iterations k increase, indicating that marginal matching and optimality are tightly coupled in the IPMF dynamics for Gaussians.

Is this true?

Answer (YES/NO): NO